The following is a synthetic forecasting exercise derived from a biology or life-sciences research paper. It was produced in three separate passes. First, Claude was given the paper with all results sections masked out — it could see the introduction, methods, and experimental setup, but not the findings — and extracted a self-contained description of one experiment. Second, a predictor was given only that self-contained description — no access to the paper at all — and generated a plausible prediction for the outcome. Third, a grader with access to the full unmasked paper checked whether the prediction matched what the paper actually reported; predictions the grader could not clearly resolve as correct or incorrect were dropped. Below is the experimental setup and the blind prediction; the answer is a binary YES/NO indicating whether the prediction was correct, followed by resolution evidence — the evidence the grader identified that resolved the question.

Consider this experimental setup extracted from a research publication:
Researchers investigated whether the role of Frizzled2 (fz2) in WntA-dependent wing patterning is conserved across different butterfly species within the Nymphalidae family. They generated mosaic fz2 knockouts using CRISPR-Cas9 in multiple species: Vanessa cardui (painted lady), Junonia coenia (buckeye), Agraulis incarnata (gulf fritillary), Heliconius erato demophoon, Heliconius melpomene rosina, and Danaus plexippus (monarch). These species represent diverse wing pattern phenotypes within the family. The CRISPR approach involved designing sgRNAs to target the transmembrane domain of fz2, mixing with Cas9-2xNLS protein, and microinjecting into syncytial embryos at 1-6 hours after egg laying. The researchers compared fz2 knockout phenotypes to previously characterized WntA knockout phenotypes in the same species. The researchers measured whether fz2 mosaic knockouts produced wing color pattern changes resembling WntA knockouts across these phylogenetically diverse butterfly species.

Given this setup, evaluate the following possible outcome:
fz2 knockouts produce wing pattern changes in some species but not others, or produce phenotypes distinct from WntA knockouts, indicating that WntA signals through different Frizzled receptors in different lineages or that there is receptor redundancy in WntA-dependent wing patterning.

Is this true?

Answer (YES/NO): NO